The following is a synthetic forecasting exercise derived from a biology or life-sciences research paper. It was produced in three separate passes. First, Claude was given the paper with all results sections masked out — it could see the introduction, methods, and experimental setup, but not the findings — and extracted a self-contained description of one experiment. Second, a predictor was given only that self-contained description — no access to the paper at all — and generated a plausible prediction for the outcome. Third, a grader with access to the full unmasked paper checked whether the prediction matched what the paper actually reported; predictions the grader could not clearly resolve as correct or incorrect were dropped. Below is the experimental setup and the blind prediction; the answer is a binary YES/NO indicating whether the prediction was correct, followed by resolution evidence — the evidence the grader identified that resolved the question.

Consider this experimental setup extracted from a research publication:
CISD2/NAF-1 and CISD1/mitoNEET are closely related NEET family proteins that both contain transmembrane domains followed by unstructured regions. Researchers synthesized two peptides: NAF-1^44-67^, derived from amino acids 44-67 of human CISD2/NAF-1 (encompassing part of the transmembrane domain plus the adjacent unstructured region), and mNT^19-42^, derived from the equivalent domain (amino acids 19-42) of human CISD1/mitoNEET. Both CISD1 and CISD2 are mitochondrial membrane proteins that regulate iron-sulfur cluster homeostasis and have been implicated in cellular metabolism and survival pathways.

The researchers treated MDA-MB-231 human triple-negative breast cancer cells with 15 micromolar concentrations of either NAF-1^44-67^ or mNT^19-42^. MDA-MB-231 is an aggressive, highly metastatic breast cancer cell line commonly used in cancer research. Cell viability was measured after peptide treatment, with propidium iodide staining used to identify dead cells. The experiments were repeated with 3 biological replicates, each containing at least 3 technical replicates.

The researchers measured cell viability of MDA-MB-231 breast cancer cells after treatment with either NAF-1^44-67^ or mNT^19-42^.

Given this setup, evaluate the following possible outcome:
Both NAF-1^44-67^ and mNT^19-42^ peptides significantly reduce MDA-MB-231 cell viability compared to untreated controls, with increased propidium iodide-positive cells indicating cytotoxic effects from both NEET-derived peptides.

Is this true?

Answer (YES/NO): NO